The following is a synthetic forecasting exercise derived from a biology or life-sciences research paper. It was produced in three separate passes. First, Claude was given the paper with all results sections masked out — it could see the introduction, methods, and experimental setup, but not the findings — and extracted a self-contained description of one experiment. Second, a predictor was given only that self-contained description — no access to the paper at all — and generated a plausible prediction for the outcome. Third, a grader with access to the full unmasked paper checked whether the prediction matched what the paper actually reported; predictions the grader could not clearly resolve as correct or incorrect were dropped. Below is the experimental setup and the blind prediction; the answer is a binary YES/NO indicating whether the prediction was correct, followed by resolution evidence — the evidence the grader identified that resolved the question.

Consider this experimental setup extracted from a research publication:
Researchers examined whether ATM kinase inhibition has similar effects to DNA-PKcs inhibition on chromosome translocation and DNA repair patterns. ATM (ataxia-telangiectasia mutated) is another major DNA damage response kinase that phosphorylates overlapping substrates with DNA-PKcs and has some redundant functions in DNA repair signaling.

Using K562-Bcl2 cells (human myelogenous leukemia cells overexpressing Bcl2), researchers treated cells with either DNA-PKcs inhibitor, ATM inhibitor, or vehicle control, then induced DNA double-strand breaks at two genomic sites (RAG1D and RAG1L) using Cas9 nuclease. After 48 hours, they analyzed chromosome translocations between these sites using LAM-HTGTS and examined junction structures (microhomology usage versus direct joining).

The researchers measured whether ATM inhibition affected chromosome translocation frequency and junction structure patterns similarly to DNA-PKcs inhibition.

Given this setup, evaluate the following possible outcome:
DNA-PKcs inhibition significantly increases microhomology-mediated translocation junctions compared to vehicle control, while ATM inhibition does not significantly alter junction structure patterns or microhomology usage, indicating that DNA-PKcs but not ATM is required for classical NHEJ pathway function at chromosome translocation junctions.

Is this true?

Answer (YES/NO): NO